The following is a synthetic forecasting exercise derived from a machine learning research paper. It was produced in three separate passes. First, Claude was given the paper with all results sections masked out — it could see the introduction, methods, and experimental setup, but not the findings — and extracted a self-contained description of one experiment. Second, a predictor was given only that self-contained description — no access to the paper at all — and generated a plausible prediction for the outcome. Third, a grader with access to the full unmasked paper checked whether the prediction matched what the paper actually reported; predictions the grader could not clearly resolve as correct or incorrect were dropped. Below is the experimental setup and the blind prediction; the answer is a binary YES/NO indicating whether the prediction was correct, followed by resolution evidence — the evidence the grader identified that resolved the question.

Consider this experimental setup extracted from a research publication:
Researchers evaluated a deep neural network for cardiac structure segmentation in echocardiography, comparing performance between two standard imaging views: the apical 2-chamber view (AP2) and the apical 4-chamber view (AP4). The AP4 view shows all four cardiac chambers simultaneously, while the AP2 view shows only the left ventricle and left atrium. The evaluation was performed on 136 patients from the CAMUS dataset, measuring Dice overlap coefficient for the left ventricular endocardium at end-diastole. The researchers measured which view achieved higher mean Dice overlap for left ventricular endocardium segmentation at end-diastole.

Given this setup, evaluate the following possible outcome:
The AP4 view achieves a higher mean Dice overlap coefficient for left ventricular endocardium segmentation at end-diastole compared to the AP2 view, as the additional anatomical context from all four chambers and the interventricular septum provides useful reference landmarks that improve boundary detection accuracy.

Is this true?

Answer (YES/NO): YES